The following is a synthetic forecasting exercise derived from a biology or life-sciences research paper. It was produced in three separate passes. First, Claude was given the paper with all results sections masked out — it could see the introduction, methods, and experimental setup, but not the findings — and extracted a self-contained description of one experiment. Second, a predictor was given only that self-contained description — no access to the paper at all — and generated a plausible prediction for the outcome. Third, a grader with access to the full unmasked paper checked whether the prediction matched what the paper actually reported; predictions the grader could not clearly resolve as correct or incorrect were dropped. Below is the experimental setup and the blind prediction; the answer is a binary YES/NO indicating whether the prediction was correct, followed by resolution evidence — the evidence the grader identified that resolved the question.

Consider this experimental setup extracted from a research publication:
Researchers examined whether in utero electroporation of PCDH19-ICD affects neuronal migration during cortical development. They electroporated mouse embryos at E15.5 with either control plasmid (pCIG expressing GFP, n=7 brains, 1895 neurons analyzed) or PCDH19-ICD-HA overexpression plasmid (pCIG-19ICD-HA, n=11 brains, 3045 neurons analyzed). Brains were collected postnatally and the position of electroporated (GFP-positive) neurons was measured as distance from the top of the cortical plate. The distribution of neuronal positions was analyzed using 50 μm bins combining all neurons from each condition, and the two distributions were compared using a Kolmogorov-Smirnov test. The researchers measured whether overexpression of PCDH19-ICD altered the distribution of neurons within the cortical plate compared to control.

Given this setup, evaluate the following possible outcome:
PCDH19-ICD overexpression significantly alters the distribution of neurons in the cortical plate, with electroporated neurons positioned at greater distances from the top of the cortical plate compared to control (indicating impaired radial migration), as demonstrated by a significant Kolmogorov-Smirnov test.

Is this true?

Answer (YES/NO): NO